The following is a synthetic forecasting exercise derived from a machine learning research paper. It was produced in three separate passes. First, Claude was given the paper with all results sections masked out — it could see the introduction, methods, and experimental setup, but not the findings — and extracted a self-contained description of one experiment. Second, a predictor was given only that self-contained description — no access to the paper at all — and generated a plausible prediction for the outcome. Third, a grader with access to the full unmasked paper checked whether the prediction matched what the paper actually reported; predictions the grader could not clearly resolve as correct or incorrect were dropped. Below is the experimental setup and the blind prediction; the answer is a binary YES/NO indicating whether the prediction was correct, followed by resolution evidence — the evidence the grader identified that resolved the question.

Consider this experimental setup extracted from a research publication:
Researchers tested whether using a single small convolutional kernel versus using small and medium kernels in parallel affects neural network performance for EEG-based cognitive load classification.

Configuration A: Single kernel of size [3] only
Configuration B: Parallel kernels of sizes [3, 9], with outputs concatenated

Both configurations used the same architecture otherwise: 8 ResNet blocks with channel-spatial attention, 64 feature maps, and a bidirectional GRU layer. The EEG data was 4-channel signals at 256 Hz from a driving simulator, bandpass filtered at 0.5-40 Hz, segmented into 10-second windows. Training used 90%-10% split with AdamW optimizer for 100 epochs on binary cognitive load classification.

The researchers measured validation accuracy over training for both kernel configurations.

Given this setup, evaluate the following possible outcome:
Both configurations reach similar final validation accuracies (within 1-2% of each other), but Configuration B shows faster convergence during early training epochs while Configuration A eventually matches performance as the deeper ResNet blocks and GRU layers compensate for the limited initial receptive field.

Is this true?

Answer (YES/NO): NO